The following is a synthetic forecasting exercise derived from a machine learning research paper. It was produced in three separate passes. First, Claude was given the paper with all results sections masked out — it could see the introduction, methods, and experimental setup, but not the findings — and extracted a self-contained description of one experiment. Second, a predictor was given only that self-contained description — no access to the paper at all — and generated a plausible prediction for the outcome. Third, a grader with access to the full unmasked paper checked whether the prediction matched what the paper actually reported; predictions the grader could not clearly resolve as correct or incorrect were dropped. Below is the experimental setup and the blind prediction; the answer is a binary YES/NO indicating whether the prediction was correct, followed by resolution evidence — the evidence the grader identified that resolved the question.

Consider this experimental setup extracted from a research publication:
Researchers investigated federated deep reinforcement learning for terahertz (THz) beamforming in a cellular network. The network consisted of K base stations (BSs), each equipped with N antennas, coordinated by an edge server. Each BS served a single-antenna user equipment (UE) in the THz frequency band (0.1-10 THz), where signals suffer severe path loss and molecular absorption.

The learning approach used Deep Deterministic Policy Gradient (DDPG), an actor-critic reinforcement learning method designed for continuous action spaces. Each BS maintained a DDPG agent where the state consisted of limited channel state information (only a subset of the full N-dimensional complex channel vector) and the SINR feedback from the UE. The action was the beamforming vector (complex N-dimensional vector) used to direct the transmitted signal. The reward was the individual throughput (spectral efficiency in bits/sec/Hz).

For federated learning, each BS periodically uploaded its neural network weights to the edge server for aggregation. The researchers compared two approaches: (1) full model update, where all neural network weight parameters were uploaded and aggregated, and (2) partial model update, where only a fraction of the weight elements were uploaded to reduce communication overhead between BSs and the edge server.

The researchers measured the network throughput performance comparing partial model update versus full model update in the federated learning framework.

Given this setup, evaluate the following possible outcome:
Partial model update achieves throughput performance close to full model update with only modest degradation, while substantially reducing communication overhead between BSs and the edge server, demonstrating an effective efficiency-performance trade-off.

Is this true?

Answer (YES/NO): YES